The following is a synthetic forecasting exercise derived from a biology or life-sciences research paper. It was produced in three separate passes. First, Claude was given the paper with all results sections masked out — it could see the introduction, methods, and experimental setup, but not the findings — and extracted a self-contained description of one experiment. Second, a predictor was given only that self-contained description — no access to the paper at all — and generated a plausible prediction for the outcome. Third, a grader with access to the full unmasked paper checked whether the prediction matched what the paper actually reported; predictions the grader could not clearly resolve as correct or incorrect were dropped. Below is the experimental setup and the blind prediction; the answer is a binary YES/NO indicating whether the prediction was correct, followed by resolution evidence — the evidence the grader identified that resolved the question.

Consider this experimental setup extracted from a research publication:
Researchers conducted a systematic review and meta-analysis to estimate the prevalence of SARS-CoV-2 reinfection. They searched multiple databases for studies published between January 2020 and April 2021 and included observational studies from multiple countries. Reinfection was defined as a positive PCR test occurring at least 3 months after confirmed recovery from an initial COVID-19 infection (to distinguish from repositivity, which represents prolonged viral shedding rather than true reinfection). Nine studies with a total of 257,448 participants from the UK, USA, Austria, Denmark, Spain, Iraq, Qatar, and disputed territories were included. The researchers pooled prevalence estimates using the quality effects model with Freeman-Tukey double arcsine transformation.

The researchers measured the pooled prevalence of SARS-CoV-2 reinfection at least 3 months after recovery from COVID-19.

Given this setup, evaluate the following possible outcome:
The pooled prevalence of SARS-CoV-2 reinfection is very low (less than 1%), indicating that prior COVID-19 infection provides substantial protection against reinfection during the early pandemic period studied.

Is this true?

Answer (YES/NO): YES